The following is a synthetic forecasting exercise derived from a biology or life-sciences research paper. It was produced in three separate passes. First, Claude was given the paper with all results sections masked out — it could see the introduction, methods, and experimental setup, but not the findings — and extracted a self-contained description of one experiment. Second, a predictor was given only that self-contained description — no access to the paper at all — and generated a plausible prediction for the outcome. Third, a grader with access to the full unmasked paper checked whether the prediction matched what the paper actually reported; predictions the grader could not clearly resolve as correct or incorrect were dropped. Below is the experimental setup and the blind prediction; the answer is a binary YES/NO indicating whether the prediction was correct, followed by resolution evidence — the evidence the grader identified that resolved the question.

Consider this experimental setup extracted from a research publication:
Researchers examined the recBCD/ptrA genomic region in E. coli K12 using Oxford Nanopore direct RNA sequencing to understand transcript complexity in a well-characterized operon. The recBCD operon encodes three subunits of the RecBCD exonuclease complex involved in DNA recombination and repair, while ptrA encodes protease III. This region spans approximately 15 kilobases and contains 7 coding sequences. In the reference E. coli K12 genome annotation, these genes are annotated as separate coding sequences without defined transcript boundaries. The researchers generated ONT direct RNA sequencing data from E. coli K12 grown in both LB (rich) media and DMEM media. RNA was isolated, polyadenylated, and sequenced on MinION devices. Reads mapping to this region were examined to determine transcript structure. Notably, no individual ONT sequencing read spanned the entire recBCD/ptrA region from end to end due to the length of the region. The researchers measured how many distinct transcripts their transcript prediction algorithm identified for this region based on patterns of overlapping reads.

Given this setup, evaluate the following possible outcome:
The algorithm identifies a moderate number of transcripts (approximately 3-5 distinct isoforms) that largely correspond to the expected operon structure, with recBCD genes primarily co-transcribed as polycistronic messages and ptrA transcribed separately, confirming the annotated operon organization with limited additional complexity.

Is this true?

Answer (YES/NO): NO